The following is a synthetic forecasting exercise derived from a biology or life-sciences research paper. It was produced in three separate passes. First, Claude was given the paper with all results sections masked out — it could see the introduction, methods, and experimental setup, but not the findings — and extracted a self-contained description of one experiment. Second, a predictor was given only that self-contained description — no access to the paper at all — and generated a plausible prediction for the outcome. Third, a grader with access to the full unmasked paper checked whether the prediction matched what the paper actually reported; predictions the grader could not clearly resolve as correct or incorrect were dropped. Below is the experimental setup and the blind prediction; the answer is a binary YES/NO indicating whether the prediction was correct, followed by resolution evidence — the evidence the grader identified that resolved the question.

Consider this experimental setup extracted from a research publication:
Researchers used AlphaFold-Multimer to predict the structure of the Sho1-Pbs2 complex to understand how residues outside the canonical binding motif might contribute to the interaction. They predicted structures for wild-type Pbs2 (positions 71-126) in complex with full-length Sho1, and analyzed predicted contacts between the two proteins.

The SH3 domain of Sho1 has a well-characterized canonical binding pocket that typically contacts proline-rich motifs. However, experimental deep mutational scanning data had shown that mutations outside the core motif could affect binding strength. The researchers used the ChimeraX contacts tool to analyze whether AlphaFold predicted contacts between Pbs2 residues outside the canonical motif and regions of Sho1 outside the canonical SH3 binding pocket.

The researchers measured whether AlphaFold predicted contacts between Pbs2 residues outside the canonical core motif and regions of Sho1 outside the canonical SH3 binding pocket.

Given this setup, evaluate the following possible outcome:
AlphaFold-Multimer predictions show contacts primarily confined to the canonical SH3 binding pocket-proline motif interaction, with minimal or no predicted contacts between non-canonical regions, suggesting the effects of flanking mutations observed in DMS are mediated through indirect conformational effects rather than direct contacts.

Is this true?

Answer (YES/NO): NO